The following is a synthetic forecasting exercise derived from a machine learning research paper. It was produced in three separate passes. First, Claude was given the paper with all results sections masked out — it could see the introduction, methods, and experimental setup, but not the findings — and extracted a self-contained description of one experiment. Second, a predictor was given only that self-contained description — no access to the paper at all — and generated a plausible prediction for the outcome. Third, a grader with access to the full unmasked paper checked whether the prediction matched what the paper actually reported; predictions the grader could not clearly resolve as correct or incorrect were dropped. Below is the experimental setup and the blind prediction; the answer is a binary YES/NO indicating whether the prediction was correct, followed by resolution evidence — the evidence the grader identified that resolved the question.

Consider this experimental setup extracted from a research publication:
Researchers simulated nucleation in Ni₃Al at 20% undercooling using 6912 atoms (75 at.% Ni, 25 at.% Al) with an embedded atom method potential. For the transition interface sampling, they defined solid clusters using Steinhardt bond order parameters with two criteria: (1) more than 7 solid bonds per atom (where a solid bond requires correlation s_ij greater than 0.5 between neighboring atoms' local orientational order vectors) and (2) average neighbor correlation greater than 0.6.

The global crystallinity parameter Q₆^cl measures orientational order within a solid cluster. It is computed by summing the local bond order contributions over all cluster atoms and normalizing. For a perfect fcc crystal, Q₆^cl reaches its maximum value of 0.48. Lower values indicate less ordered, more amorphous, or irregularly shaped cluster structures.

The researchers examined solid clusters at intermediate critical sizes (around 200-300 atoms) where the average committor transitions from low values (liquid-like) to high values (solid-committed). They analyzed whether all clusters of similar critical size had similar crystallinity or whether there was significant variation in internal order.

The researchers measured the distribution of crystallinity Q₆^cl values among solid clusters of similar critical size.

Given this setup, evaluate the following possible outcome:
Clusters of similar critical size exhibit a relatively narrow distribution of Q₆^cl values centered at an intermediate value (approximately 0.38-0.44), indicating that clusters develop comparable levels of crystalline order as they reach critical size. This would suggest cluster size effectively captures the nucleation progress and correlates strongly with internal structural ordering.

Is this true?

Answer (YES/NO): NO